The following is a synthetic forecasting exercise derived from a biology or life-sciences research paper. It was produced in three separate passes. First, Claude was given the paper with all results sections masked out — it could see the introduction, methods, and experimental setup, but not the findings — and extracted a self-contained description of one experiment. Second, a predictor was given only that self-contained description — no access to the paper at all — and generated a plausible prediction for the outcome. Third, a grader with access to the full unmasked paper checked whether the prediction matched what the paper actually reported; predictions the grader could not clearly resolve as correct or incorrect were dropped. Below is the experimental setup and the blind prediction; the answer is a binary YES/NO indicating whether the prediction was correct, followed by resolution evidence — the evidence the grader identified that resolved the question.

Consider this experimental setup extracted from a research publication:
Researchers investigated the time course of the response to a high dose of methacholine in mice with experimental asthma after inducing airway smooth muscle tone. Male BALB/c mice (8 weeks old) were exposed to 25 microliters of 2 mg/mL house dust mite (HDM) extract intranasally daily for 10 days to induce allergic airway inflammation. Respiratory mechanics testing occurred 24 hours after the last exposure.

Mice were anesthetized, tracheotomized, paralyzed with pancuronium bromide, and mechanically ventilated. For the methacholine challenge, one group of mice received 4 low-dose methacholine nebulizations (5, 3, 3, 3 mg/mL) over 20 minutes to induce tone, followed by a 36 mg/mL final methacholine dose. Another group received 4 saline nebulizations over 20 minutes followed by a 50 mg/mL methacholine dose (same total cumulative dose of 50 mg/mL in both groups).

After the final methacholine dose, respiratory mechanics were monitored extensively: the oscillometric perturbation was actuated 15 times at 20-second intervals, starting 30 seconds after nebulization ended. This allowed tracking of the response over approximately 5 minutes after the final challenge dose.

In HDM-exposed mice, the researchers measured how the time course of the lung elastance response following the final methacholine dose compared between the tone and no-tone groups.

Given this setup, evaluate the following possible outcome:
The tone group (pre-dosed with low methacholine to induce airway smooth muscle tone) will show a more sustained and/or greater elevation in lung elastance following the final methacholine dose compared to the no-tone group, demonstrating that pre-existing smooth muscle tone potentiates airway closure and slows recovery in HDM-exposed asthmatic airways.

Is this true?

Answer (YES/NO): NO